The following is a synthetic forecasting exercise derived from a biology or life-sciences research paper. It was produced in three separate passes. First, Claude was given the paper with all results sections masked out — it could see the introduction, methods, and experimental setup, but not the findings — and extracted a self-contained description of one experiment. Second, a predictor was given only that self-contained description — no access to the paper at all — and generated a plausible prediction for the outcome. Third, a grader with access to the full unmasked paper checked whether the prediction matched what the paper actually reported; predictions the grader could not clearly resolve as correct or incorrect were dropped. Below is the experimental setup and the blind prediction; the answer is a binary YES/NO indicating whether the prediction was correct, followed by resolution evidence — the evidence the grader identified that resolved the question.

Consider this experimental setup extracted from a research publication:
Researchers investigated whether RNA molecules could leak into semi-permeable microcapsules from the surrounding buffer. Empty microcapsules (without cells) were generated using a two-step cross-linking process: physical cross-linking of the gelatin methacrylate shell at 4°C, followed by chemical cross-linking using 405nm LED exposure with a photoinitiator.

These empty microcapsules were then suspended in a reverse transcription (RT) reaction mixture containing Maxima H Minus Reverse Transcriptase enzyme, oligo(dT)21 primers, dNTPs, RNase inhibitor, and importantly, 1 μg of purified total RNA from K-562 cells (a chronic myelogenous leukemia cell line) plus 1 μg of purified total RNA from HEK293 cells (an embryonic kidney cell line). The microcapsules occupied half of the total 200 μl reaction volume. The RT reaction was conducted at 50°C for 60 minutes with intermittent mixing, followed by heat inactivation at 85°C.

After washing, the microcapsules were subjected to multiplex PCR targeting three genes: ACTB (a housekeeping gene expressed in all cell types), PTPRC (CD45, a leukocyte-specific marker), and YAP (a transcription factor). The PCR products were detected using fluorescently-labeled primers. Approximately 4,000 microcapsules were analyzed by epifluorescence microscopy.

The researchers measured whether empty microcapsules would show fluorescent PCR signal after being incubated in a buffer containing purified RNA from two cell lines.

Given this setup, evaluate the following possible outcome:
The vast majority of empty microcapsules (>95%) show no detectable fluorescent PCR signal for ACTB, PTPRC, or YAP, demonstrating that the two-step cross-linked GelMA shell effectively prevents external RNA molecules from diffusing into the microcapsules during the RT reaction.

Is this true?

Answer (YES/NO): YES